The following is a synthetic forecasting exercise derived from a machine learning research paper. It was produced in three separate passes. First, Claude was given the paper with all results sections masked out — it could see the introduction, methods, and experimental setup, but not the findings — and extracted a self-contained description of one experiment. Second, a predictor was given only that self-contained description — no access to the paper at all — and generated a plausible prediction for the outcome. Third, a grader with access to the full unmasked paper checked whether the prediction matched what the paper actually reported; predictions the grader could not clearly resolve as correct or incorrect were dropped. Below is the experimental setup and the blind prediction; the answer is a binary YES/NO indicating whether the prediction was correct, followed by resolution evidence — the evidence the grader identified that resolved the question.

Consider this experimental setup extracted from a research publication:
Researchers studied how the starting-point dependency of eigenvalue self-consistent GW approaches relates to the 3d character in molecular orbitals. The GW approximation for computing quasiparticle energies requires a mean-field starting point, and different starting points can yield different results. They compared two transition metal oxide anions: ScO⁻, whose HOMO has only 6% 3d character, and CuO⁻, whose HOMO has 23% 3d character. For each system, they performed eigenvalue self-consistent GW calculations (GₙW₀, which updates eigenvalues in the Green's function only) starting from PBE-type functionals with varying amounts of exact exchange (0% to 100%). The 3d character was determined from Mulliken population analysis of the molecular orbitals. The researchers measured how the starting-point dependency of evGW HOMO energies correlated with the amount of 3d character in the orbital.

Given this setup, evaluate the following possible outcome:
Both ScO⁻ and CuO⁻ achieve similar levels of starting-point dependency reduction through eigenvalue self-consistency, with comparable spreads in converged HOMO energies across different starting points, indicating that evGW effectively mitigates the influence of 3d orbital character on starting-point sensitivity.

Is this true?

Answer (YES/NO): NO